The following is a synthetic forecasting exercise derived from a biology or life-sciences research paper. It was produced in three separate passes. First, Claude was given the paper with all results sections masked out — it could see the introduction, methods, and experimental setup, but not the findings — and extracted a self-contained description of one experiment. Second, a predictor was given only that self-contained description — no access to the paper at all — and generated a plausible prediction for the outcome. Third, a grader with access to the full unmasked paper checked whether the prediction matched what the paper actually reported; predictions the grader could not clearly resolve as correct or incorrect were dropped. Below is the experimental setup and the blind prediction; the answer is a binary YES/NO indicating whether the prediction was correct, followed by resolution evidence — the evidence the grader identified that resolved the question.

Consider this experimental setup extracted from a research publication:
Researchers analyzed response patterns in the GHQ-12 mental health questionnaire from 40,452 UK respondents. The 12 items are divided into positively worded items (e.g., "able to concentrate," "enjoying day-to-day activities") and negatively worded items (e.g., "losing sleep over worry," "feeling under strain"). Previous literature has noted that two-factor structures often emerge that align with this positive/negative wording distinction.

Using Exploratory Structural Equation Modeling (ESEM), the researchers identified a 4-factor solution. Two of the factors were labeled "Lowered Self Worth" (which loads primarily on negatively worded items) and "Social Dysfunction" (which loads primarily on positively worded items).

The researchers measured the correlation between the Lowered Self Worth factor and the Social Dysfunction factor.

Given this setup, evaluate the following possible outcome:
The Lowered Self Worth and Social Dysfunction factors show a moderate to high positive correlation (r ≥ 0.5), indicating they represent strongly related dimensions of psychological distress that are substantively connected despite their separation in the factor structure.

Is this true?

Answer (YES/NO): YES